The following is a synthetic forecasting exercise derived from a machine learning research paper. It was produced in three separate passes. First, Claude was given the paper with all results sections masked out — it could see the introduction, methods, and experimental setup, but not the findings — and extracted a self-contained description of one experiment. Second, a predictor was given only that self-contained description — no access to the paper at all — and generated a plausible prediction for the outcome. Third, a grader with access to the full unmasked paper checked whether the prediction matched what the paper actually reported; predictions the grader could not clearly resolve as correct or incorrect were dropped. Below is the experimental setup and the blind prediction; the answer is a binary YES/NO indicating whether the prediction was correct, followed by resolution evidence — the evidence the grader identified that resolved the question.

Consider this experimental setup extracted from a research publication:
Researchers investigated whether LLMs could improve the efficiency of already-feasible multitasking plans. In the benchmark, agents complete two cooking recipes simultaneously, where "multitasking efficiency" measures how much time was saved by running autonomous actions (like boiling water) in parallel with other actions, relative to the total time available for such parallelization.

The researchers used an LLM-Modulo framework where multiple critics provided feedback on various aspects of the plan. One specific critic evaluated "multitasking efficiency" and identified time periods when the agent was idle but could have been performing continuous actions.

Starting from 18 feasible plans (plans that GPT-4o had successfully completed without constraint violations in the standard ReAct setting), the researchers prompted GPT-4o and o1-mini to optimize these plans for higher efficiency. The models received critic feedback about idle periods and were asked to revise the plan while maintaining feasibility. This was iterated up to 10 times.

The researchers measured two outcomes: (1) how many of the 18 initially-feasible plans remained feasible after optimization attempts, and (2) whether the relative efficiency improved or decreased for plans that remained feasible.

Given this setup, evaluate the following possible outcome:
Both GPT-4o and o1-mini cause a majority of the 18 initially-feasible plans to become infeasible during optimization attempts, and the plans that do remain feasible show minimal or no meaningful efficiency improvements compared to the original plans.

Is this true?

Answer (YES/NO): NO